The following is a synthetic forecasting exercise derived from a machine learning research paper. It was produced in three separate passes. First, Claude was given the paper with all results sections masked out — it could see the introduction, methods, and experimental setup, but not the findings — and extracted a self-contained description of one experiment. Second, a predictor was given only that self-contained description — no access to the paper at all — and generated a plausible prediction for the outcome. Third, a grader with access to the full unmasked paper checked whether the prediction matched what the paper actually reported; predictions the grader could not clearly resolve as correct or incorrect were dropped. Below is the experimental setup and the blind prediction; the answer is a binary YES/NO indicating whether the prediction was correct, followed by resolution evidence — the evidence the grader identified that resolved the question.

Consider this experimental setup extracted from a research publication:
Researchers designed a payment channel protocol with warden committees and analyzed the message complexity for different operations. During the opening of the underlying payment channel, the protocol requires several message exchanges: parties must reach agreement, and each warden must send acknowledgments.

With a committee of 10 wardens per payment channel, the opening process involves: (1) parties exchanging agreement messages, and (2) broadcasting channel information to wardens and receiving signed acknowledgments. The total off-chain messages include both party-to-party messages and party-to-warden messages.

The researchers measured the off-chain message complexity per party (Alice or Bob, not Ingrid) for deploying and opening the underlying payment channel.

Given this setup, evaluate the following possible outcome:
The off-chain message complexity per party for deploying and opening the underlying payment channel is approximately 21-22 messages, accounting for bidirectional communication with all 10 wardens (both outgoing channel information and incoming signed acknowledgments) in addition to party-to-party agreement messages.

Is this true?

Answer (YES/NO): NO